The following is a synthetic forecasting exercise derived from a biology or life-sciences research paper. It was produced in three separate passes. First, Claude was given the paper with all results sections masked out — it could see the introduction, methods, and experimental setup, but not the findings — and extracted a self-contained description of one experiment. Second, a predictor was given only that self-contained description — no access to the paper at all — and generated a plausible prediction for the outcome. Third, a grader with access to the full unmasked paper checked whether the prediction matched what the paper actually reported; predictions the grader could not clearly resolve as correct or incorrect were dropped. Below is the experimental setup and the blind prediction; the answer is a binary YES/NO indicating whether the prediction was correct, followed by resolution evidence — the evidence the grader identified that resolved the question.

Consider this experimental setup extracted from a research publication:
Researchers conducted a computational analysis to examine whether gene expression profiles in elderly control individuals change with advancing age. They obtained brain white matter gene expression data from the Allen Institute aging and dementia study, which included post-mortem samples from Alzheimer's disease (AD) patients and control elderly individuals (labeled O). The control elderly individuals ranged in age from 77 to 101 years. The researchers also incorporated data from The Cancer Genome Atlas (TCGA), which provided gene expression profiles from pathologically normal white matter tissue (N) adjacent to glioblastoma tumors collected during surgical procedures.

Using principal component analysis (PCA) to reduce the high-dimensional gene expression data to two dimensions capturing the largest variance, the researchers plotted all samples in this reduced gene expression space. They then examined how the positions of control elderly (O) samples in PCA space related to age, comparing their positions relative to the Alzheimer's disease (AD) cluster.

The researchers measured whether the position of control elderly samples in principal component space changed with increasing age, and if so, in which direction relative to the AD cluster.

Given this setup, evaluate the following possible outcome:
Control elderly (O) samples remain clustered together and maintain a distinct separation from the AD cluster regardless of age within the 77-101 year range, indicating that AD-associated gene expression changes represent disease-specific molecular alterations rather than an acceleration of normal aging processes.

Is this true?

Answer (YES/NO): NO